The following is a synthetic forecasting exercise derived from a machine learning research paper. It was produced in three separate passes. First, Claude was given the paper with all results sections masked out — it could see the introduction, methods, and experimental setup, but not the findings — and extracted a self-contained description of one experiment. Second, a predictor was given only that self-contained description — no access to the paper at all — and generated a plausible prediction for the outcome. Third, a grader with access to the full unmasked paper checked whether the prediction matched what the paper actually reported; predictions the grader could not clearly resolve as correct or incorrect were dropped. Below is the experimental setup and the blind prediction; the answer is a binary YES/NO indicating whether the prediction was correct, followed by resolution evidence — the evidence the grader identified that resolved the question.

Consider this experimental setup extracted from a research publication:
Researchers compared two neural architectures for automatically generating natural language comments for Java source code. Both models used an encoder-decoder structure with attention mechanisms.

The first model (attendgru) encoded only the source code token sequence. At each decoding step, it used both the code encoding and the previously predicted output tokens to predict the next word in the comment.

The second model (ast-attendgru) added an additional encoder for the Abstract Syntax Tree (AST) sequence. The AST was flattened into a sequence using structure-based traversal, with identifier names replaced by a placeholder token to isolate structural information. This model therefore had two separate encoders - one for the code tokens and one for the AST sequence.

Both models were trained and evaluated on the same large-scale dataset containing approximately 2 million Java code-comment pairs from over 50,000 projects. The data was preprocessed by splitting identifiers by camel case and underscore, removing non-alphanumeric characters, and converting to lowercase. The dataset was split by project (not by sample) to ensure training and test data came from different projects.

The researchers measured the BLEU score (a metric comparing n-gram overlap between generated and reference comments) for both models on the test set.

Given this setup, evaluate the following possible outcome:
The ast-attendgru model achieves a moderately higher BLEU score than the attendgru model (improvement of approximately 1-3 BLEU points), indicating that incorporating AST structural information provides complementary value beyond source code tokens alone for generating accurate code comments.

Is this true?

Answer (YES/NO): NO